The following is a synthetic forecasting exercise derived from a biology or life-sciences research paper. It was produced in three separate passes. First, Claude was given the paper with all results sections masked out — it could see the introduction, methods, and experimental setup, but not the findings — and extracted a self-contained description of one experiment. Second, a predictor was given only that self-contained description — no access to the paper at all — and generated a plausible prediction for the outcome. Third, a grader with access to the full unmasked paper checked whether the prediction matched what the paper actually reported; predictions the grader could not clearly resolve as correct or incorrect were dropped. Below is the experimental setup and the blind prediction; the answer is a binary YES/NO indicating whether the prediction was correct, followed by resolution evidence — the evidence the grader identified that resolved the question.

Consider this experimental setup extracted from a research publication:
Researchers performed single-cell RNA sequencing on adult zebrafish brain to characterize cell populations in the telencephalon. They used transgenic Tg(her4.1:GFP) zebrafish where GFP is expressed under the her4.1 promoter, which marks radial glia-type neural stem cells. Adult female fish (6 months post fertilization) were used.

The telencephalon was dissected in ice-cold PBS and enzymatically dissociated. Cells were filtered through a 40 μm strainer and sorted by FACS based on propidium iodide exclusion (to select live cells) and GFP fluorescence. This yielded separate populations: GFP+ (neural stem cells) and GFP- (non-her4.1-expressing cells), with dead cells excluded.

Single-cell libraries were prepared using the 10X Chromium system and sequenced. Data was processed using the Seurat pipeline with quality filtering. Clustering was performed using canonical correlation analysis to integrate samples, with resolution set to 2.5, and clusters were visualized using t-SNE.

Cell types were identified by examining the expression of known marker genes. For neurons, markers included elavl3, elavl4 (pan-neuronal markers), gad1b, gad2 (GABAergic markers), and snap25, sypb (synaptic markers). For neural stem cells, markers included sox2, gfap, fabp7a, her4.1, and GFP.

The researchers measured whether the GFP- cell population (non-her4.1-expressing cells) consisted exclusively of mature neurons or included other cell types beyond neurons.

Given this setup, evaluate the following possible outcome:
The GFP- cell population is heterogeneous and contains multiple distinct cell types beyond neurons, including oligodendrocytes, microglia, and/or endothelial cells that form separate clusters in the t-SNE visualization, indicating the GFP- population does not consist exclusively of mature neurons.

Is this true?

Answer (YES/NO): YES